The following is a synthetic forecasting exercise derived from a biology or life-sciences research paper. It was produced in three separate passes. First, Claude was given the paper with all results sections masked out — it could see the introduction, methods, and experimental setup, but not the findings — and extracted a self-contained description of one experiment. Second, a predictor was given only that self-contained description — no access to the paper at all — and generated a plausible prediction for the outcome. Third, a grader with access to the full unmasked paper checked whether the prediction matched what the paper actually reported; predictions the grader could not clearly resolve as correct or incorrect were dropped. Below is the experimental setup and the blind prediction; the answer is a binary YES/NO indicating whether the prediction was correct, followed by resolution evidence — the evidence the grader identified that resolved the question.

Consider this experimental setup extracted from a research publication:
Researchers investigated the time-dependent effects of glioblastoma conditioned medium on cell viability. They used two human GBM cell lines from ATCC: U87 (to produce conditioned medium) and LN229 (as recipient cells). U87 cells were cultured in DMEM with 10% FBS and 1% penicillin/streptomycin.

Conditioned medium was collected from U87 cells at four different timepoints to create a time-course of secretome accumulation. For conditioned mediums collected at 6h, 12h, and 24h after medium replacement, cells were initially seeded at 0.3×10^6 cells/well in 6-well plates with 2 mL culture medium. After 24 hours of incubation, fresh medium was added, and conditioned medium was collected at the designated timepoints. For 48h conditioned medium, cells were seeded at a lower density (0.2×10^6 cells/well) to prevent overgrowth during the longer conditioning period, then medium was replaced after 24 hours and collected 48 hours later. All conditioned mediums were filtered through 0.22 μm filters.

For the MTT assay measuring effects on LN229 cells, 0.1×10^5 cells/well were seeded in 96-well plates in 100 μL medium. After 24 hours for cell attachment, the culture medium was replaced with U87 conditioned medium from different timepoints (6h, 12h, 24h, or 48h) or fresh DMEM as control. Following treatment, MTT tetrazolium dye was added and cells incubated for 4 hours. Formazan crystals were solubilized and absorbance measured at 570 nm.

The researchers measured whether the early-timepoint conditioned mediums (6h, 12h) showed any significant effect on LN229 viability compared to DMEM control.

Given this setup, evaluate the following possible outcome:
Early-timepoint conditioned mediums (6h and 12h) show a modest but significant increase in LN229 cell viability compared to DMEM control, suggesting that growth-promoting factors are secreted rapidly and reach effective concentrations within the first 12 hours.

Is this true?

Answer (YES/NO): NO